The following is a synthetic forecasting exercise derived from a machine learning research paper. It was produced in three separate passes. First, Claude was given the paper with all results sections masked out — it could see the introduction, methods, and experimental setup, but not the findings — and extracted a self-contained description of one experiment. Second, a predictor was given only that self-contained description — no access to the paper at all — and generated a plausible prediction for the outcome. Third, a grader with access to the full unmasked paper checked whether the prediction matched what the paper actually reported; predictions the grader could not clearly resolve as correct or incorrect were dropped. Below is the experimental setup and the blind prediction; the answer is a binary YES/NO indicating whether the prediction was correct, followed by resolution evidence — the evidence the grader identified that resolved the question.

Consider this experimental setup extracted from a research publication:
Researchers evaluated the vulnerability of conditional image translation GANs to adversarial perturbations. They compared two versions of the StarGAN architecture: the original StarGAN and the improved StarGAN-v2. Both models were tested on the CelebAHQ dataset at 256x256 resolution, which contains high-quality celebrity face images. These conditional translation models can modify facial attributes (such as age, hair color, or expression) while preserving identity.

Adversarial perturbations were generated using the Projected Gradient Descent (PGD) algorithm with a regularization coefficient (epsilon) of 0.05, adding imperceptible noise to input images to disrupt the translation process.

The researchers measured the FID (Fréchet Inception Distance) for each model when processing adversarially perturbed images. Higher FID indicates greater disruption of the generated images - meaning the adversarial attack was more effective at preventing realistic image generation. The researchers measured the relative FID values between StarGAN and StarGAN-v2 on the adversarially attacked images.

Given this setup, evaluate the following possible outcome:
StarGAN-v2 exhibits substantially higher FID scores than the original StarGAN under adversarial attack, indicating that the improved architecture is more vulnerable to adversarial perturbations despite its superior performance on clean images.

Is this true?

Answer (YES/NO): NO